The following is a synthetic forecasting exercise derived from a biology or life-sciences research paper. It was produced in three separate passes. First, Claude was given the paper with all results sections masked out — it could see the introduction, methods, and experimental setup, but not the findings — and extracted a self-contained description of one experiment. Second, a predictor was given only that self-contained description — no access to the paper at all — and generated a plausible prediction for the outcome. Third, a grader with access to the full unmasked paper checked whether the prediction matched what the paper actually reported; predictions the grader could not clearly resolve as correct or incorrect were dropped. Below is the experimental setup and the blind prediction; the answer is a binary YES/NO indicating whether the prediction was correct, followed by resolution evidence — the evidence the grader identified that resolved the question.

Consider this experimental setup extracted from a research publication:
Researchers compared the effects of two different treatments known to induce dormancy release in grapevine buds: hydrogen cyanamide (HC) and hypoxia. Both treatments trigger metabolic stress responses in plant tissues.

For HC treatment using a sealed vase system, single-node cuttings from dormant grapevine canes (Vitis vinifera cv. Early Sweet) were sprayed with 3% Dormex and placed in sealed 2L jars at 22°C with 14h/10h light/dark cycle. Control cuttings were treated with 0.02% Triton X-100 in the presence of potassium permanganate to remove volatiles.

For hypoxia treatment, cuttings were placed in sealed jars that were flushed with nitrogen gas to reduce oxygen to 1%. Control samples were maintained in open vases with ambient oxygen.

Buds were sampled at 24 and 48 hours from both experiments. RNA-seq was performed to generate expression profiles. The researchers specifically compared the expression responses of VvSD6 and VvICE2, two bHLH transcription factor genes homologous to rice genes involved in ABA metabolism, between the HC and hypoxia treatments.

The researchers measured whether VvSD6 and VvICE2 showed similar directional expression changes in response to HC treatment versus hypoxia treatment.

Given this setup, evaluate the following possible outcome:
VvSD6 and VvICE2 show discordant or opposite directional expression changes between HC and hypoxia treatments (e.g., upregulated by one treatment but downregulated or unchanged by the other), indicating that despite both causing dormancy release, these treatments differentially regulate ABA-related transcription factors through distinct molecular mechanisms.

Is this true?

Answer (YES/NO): NO